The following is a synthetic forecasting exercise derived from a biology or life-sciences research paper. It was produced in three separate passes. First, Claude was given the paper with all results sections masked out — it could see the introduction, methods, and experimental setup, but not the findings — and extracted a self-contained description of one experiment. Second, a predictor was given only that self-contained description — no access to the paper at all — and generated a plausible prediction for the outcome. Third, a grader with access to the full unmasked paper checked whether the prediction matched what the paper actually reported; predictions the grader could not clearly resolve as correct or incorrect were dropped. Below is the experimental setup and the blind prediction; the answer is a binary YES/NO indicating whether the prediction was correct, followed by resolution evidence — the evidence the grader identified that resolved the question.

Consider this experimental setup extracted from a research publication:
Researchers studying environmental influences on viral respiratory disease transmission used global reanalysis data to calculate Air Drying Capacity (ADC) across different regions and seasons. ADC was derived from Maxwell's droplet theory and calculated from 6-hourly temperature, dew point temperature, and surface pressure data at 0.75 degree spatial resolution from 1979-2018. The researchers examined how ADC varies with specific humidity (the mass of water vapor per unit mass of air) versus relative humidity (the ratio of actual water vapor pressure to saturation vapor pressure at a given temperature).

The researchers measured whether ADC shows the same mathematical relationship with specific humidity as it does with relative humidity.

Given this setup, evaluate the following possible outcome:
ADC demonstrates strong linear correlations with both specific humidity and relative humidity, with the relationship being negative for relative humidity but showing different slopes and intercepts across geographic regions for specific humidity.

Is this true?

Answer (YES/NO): NO